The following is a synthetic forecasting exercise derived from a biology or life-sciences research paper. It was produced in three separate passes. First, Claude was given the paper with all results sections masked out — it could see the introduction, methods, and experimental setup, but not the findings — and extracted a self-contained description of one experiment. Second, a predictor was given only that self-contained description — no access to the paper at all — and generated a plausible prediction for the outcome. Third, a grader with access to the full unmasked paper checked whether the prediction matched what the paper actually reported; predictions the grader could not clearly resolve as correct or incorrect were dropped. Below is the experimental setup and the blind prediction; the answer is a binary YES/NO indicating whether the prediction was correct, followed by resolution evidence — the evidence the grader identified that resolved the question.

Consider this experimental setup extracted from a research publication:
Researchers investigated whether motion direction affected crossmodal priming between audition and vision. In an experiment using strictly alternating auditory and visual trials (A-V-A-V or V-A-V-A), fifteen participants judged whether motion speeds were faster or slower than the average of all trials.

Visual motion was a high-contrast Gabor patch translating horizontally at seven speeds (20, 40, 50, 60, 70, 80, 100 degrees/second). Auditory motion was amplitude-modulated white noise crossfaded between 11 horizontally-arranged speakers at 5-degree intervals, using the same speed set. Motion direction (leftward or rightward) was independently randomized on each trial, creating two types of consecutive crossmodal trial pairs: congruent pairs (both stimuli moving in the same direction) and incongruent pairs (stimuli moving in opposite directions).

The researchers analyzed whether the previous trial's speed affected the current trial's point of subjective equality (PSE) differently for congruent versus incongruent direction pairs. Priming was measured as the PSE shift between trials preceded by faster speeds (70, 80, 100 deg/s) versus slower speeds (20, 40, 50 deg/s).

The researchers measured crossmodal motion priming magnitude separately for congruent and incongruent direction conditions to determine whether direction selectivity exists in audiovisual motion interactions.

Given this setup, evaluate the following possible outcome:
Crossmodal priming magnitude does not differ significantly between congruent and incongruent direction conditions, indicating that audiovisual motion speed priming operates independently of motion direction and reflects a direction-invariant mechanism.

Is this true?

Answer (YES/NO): NO